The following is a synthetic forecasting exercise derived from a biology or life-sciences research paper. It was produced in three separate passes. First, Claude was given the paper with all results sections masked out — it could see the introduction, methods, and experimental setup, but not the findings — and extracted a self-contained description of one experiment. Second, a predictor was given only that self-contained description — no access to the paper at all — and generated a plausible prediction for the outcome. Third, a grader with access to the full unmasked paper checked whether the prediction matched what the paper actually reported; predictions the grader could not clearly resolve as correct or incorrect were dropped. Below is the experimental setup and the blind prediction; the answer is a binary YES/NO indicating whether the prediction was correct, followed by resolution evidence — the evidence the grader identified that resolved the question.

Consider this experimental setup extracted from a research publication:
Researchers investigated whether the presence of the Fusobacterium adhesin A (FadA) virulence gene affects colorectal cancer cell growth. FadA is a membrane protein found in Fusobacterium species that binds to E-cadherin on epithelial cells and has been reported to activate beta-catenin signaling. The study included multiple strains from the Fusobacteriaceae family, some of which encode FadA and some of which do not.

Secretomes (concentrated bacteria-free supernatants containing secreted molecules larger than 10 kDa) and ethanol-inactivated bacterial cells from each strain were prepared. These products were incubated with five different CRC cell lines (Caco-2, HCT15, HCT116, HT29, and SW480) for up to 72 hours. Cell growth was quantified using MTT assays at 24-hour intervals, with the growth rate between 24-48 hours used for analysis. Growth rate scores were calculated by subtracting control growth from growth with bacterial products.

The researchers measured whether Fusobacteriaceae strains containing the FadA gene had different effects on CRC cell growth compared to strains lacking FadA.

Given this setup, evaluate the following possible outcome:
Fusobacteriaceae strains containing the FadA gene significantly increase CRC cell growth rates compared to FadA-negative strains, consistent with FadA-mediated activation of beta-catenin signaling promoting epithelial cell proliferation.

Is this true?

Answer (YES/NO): NO